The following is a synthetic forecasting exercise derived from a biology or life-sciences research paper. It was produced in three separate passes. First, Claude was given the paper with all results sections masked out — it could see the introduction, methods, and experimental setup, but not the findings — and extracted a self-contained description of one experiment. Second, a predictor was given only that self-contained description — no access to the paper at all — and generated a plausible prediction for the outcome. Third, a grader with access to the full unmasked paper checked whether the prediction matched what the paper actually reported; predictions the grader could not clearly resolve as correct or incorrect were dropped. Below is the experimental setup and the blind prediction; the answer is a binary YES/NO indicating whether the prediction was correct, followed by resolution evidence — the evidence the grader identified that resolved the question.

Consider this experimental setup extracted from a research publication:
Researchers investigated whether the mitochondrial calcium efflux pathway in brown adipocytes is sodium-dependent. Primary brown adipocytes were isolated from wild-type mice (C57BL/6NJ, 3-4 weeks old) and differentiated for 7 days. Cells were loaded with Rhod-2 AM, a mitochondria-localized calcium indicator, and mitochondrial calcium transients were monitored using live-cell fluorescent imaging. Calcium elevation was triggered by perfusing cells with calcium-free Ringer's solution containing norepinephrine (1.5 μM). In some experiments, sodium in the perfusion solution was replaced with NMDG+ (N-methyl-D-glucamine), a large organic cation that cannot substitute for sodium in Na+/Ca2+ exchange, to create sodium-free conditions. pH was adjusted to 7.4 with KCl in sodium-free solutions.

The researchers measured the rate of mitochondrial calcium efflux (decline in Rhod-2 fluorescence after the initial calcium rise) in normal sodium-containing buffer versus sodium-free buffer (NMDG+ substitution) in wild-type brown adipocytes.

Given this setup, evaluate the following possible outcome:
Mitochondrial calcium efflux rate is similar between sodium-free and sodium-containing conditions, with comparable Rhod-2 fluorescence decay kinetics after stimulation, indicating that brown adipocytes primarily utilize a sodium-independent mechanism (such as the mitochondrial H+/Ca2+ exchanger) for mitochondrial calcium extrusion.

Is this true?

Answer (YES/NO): NO